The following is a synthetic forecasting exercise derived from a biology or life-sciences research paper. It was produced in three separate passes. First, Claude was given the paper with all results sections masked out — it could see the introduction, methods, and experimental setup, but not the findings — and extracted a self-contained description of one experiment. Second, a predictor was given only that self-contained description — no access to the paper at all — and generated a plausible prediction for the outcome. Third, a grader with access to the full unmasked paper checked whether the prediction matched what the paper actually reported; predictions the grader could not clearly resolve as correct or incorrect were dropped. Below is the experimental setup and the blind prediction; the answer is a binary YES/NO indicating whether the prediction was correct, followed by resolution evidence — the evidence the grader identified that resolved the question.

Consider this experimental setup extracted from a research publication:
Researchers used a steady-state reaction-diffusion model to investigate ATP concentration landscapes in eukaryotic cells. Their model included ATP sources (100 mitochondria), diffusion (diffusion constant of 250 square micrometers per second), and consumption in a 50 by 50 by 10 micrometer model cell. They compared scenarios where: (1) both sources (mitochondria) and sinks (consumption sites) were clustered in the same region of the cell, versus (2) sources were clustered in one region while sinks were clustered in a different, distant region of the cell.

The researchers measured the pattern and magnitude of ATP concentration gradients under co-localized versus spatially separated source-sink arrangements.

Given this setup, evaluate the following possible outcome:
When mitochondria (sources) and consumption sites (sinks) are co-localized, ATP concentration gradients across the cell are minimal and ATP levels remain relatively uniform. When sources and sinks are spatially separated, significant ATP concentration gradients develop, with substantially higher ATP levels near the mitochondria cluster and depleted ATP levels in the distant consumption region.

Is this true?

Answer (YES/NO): YES